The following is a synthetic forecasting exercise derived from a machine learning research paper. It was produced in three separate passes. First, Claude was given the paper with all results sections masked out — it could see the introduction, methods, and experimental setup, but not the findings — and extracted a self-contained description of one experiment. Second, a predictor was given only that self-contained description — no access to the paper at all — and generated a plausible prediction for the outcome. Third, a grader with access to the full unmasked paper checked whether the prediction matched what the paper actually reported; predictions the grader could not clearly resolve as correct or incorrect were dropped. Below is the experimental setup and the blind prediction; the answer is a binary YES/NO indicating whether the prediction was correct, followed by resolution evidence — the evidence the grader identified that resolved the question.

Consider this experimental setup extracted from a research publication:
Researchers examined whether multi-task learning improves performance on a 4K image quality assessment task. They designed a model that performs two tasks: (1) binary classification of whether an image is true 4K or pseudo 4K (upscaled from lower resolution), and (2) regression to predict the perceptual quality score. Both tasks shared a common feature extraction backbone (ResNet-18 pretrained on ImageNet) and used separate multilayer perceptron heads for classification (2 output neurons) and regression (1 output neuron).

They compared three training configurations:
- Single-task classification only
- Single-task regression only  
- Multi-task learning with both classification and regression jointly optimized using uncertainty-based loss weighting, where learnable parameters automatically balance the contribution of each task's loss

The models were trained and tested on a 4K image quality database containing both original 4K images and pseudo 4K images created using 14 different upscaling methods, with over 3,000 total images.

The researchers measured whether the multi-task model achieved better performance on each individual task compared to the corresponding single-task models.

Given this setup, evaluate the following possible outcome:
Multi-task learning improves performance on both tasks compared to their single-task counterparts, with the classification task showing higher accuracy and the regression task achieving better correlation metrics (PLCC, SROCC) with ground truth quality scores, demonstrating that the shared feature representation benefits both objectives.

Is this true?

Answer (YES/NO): NO